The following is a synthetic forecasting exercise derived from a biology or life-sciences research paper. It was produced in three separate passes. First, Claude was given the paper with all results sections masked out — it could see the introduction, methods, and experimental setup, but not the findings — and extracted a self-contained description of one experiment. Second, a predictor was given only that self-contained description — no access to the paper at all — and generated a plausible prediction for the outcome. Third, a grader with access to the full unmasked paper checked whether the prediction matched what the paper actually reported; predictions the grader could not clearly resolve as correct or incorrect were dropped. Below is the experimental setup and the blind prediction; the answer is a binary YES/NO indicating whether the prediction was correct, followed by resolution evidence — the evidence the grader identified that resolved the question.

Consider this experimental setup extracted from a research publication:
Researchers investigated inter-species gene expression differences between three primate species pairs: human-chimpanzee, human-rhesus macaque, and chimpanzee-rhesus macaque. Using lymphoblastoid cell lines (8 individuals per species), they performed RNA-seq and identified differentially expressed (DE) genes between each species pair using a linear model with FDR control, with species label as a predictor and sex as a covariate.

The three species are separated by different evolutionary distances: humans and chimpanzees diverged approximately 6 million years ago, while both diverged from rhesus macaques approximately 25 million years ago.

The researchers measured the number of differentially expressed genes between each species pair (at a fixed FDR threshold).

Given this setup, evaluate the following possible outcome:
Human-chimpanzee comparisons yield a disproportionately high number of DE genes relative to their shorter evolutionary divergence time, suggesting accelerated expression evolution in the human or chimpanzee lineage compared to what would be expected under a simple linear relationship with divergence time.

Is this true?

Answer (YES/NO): NO